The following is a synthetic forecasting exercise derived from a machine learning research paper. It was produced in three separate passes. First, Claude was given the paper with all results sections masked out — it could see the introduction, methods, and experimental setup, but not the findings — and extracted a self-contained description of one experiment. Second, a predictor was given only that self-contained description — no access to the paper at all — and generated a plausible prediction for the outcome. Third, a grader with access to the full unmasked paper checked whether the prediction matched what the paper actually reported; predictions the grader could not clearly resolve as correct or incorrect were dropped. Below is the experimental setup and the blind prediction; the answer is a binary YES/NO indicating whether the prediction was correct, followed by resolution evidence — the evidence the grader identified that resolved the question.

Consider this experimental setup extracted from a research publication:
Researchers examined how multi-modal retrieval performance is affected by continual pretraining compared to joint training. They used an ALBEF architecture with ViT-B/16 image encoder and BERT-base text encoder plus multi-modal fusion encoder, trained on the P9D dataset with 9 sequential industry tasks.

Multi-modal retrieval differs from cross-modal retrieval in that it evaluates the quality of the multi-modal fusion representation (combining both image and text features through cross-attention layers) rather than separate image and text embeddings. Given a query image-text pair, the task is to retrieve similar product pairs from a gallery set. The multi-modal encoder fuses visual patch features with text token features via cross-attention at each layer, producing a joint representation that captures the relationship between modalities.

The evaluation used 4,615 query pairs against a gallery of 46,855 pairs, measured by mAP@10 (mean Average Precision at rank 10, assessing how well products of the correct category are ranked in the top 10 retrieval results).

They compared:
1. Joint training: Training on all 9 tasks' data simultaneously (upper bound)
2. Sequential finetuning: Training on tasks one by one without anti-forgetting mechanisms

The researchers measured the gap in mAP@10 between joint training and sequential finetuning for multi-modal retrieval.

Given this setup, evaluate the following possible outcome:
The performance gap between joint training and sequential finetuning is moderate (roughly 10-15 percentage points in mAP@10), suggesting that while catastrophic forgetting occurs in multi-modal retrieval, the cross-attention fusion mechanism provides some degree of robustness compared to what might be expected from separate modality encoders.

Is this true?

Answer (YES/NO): NO